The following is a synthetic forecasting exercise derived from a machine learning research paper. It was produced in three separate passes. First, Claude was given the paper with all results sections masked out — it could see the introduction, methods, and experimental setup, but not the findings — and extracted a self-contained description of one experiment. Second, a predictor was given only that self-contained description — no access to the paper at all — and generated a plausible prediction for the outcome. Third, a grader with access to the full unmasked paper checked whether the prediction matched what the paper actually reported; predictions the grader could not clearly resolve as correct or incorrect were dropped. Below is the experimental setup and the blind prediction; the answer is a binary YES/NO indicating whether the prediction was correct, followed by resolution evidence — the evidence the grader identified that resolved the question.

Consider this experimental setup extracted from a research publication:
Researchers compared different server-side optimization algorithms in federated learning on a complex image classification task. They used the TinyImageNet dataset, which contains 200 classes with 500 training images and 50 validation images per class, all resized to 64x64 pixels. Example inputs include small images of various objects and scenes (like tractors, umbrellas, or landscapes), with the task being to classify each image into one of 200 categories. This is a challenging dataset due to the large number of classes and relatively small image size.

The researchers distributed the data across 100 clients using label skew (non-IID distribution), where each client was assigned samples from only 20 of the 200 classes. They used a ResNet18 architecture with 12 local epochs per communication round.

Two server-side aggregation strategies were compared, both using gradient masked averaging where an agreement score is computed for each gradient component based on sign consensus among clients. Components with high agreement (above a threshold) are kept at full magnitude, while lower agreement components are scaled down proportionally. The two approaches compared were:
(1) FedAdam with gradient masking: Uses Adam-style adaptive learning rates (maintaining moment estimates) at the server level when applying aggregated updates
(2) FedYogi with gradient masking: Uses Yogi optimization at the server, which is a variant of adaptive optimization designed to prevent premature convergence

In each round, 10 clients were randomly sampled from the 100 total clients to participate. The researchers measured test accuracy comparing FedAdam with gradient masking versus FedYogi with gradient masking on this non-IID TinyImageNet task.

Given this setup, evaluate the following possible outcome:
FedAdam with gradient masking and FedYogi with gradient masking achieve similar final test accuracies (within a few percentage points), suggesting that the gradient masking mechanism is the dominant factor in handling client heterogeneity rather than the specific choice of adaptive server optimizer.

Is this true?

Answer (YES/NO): NO